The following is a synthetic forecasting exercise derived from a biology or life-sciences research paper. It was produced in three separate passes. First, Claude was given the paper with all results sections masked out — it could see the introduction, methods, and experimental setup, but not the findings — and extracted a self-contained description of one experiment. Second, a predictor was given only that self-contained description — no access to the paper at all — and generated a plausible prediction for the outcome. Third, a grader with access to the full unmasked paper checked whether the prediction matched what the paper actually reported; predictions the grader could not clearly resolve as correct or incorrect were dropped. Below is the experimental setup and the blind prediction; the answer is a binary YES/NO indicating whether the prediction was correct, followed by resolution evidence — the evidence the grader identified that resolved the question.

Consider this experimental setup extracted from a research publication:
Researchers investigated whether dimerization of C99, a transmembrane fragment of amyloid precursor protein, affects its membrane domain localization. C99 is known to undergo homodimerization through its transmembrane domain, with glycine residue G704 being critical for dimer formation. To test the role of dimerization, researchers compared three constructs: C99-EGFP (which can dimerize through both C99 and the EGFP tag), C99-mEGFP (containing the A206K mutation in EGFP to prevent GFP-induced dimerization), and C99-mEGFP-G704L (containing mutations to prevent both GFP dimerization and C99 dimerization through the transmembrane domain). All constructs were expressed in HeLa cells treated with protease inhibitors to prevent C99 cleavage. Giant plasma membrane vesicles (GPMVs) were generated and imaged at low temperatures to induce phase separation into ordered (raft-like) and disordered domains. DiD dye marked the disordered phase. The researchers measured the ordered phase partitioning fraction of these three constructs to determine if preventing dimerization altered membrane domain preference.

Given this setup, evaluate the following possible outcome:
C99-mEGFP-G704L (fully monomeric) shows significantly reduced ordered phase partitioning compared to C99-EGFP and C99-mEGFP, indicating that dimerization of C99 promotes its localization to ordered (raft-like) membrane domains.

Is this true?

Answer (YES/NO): NO